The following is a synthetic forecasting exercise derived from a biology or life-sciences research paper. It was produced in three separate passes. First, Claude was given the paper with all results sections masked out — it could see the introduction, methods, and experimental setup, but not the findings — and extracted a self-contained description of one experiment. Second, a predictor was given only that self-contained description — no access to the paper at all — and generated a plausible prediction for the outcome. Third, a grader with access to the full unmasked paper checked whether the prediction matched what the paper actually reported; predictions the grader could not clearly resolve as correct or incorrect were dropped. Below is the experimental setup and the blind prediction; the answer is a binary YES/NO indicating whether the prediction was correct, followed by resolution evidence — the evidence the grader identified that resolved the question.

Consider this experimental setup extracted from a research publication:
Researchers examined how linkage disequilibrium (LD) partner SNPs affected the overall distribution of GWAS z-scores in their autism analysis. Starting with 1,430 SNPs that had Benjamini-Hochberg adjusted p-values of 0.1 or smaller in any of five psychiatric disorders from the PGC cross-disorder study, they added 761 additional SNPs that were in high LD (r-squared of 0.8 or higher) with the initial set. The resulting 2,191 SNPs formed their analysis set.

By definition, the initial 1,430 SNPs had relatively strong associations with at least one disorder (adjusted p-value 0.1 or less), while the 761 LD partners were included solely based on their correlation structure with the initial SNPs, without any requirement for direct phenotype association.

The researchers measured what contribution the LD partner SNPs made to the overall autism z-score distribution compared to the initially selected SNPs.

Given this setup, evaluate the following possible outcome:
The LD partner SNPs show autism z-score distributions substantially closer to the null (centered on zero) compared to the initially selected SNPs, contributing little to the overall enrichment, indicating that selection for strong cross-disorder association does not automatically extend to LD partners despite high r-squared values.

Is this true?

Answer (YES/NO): YES